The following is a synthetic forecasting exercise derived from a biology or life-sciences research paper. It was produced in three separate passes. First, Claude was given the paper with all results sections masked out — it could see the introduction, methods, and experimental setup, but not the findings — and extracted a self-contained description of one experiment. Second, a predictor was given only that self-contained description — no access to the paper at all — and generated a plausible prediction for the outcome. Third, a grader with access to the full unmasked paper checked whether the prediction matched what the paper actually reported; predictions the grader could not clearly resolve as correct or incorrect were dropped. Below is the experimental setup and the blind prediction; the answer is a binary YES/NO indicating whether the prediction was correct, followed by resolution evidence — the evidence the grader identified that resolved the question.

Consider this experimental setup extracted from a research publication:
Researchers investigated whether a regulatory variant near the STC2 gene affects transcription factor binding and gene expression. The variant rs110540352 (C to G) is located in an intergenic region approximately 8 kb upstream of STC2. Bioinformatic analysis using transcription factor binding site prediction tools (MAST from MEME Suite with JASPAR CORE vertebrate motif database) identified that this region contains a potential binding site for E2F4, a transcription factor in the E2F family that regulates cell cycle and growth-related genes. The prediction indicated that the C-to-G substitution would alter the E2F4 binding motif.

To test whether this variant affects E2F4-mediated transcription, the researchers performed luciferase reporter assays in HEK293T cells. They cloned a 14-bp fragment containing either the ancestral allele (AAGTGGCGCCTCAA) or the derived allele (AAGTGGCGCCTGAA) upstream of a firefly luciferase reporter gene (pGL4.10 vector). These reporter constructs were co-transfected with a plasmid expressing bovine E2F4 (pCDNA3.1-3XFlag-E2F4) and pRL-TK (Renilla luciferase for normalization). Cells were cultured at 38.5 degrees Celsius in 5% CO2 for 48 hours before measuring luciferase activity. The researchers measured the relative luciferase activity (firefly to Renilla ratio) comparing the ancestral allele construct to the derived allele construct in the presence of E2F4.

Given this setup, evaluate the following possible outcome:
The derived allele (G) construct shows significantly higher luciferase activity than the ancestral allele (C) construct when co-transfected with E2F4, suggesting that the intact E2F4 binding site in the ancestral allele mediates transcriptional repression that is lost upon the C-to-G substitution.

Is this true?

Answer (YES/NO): NO